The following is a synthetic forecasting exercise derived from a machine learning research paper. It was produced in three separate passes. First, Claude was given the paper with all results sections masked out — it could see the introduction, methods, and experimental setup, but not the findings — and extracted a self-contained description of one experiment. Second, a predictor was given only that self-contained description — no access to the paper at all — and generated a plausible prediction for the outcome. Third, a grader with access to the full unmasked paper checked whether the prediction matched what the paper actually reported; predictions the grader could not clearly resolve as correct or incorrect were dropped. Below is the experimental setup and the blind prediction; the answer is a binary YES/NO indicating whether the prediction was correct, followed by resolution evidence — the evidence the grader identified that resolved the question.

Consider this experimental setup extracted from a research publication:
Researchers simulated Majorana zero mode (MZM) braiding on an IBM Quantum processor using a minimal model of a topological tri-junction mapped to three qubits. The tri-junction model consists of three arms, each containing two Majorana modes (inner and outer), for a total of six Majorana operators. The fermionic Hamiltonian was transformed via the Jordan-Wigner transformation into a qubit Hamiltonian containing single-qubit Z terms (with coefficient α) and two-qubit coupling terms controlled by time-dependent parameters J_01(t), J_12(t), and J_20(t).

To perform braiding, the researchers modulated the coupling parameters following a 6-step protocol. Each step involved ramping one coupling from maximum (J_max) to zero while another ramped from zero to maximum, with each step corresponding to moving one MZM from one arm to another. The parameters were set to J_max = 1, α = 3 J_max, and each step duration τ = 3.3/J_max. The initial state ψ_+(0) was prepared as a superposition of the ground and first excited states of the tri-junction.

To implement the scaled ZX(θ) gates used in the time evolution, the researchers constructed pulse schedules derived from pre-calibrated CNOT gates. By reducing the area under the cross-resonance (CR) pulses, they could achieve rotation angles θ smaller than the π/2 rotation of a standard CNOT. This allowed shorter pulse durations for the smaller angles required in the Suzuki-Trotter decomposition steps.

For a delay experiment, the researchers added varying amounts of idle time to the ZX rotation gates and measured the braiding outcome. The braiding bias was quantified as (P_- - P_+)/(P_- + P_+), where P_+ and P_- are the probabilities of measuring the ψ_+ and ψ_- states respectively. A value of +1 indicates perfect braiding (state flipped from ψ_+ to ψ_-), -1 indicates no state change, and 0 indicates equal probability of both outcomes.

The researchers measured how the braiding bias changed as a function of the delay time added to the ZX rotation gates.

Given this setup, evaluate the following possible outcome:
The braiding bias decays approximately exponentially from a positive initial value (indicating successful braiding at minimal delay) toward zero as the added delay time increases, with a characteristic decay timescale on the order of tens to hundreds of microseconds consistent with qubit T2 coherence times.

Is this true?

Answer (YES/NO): NO